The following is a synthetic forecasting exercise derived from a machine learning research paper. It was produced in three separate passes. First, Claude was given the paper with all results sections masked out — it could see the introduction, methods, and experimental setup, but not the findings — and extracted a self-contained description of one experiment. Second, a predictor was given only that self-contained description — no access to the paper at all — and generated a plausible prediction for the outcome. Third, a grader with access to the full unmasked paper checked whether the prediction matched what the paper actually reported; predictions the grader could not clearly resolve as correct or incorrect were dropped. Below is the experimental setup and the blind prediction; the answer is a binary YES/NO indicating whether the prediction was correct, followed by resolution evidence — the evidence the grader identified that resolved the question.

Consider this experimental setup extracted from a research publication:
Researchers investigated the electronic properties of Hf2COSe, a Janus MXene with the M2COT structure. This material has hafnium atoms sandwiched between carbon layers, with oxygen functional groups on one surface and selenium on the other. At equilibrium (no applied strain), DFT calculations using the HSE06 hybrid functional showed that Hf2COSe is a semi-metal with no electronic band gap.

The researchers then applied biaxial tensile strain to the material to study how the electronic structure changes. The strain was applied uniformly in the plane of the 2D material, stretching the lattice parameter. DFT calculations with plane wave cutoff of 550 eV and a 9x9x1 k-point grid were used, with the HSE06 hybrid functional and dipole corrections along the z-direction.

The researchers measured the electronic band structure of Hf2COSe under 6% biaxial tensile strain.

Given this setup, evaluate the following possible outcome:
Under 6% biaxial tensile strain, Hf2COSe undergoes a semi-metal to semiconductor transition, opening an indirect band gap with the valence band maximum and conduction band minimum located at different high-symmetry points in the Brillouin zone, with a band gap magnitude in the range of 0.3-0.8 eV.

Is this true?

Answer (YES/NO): NO